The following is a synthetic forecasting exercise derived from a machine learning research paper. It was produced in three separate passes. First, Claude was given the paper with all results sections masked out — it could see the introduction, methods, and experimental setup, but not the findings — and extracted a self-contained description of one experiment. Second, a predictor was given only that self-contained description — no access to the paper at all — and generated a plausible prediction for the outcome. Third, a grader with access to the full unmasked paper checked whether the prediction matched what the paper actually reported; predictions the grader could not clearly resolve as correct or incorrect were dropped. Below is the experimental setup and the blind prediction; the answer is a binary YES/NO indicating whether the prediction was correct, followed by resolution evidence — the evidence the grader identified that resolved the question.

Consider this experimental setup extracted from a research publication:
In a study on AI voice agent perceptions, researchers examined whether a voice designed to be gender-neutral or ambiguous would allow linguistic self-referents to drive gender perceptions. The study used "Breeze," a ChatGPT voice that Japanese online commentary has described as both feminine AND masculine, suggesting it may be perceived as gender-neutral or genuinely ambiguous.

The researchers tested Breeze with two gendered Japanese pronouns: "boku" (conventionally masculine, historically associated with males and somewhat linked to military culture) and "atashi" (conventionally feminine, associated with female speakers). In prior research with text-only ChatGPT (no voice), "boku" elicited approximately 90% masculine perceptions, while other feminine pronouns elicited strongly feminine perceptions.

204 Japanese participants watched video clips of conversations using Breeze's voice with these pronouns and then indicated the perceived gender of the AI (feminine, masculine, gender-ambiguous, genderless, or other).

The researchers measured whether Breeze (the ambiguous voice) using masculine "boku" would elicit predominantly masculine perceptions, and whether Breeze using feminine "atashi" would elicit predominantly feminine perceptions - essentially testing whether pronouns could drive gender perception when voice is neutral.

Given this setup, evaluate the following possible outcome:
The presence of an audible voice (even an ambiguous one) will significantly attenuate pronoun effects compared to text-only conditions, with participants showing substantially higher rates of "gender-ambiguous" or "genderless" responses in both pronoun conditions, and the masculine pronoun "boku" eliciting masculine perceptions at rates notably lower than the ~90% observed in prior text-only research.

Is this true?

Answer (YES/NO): NO